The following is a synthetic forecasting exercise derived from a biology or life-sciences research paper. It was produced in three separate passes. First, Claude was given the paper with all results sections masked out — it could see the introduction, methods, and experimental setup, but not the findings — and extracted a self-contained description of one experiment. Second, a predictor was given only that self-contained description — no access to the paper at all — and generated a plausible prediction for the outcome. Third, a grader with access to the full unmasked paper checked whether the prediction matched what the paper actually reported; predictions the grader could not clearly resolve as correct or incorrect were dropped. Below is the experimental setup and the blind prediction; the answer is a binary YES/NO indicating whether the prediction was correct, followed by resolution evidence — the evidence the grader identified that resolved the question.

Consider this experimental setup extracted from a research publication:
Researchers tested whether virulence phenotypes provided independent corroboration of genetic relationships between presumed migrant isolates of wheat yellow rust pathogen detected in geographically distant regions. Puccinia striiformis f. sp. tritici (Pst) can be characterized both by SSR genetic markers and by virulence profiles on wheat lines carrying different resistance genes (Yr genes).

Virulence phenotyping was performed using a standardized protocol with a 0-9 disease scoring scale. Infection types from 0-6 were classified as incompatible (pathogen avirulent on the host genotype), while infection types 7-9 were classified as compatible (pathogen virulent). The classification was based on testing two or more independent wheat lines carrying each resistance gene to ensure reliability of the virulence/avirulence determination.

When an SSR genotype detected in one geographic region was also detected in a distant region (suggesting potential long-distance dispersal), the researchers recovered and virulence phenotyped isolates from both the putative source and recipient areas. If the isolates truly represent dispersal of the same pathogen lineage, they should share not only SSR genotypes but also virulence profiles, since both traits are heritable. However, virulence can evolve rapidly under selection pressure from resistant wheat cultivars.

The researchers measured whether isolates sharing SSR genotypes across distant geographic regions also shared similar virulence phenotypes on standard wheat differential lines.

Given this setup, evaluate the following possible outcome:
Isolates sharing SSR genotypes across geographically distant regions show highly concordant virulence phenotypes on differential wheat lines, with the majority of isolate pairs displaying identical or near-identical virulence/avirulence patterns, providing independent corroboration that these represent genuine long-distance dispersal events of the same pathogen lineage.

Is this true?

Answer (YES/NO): YES